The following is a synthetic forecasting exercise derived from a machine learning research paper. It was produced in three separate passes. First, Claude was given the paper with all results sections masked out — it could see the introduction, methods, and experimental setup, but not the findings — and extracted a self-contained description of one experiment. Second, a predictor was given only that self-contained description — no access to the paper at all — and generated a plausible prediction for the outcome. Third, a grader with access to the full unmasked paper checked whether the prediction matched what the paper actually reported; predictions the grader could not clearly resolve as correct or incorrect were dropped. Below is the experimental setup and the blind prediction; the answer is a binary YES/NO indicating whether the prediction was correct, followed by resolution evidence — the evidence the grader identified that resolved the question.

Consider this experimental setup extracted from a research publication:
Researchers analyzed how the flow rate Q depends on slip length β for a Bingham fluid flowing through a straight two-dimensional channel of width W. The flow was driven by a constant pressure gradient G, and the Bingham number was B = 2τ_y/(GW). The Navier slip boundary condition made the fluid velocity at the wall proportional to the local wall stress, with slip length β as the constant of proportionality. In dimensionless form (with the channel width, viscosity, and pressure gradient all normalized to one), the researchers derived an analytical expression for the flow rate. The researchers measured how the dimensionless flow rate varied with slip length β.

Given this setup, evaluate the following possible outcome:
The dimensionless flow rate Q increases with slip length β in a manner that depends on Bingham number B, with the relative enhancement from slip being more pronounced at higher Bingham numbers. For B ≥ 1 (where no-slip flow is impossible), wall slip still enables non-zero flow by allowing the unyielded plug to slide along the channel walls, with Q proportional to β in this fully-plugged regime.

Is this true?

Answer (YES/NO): NO